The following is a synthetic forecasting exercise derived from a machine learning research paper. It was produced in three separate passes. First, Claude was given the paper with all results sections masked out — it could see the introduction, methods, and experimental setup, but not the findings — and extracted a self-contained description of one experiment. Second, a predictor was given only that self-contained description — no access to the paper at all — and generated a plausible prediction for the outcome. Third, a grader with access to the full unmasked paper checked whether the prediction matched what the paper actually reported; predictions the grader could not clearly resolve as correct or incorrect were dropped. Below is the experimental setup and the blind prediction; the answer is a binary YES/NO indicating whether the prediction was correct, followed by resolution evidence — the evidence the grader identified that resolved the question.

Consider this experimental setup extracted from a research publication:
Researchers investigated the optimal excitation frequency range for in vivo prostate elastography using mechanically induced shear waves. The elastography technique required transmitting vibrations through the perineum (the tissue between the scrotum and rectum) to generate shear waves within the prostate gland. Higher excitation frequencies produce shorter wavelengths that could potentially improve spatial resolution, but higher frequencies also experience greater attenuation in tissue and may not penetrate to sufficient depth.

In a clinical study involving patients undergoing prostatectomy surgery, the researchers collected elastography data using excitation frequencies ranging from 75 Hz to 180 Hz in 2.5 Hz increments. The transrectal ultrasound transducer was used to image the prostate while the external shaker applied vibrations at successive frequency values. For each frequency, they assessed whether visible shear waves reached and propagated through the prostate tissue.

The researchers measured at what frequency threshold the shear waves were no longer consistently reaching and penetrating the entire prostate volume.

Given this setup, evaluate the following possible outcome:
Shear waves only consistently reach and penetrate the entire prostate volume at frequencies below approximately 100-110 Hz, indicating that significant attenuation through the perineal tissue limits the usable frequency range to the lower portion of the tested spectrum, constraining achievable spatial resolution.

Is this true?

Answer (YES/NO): NO